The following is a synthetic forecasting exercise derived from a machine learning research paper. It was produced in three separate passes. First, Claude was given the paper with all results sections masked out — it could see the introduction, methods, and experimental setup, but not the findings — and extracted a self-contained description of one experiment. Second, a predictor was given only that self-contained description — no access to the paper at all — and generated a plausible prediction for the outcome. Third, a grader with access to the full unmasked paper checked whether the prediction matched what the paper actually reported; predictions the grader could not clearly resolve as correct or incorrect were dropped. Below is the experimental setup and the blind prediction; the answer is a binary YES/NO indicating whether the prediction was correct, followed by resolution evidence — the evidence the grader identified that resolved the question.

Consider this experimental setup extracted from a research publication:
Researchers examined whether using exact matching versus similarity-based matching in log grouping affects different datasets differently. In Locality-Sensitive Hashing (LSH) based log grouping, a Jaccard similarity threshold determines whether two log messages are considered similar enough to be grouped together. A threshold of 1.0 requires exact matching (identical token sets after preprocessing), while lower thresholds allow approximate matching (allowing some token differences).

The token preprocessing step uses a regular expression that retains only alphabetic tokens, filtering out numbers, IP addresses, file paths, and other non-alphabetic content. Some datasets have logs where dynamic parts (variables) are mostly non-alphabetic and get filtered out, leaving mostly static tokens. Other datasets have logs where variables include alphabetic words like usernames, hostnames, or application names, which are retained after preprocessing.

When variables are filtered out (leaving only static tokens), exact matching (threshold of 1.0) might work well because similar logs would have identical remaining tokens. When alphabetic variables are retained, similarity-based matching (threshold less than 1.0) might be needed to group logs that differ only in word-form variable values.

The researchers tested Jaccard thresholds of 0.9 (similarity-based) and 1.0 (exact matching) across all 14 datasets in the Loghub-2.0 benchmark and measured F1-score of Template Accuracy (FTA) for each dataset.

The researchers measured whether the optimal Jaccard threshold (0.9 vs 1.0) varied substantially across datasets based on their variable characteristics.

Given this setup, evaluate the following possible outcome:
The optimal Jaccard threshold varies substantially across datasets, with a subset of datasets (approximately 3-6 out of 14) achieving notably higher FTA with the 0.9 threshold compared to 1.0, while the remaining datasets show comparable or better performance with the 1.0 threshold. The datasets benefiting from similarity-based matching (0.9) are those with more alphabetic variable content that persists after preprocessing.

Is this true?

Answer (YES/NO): NO